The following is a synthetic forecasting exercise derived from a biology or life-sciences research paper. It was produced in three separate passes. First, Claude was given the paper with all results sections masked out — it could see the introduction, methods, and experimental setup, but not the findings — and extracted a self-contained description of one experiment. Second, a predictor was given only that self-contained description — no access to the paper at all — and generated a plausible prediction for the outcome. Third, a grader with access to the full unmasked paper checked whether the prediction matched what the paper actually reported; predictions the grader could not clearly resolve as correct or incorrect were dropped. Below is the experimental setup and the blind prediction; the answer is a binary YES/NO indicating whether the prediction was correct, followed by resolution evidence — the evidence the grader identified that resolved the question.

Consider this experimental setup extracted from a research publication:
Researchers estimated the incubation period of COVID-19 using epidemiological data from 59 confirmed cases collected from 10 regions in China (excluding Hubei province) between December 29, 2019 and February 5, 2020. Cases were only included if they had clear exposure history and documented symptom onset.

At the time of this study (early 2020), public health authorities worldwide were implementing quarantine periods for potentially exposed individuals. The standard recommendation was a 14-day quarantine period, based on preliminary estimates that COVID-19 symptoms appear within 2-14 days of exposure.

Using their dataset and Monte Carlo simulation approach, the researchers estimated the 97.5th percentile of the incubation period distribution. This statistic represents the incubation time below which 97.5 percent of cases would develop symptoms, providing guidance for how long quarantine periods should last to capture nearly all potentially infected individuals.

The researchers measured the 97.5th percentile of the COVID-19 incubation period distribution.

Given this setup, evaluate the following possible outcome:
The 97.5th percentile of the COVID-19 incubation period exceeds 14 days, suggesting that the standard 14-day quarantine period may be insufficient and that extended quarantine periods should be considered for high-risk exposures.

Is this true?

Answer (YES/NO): NO